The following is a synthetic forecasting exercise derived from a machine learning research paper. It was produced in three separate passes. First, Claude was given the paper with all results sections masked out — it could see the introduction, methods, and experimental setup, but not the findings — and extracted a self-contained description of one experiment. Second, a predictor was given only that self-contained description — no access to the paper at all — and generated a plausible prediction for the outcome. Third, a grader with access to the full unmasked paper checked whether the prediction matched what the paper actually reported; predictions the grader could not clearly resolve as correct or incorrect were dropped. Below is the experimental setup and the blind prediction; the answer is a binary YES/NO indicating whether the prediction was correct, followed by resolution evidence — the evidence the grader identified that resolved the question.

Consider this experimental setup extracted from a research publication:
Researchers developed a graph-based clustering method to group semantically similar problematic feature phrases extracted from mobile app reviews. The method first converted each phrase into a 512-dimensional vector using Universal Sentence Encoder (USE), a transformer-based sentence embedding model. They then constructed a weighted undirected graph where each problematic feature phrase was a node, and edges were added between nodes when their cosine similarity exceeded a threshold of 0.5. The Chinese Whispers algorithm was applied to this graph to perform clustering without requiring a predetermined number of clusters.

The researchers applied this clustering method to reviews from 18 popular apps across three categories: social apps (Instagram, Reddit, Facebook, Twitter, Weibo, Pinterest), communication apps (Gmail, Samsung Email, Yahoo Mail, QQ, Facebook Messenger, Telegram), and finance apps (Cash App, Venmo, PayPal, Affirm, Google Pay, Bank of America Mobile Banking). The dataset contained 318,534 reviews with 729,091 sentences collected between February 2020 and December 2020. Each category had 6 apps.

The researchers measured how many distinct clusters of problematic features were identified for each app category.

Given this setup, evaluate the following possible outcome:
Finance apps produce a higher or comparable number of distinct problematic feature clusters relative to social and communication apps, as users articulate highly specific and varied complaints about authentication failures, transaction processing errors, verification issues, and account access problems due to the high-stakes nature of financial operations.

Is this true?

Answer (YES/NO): NO